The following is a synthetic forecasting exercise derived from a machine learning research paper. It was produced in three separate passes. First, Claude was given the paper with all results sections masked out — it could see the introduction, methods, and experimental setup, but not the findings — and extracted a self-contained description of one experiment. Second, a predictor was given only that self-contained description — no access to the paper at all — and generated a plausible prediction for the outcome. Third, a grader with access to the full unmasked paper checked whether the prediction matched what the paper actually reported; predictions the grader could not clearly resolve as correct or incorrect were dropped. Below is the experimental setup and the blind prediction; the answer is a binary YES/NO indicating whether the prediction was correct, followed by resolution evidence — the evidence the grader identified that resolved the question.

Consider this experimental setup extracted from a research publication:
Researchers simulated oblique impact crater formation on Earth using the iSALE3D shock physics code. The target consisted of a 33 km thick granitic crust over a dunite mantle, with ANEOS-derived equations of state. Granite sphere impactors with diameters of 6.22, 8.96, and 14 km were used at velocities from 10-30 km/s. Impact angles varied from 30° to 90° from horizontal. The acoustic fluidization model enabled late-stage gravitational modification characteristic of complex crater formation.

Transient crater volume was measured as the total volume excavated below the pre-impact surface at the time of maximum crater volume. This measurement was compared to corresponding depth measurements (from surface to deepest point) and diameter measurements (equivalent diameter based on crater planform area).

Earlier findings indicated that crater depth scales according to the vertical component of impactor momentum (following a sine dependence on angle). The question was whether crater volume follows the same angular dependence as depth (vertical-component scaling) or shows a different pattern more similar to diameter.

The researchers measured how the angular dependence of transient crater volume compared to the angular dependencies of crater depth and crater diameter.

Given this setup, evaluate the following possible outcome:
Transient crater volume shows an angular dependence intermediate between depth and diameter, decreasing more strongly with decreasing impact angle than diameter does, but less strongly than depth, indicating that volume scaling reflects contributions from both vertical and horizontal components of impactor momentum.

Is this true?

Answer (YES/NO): YES